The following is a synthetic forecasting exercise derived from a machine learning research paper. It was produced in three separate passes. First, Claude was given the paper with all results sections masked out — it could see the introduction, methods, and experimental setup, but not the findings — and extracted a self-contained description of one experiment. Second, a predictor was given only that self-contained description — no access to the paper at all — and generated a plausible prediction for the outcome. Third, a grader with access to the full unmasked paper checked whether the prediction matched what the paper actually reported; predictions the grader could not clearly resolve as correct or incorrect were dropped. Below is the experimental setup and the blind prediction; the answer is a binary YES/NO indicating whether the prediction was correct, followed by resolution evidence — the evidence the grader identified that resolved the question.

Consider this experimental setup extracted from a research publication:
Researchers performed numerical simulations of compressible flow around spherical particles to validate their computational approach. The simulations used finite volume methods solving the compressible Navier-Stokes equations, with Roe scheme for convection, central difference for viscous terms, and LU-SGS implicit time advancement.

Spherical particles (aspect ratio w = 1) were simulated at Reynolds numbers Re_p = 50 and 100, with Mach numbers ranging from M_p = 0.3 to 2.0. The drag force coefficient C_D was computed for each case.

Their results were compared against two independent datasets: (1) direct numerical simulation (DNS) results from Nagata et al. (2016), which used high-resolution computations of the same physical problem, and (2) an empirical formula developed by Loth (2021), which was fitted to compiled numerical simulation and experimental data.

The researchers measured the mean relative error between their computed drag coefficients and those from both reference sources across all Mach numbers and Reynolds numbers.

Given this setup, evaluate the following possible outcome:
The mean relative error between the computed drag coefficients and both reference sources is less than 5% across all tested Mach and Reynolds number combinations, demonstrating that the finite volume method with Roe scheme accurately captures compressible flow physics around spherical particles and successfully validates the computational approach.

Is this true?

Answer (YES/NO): NO